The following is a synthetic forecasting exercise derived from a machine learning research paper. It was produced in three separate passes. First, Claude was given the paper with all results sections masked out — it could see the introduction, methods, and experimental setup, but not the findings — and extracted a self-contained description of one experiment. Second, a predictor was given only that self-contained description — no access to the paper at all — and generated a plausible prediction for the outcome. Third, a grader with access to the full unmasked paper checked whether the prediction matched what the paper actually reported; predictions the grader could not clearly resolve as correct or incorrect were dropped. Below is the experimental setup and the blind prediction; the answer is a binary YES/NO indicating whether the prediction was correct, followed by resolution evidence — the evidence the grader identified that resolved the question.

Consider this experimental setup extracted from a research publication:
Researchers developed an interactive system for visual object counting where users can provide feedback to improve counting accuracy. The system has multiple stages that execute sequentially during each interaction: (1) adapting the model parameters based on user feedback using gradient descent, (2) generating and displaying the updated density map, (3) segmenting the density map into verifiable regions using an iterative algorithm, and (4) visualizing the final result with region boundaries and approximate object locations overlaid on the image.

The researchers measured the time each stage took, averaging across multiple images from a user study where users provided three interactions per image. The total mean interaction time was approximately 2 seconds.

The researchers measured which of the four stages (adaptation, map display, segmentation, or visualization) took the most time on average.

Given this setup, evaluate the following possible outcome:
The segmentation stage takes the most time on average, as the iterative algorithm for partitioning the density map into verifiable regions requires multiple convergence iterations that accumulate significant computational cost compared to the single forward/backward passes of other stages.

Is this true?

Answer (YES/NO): NO